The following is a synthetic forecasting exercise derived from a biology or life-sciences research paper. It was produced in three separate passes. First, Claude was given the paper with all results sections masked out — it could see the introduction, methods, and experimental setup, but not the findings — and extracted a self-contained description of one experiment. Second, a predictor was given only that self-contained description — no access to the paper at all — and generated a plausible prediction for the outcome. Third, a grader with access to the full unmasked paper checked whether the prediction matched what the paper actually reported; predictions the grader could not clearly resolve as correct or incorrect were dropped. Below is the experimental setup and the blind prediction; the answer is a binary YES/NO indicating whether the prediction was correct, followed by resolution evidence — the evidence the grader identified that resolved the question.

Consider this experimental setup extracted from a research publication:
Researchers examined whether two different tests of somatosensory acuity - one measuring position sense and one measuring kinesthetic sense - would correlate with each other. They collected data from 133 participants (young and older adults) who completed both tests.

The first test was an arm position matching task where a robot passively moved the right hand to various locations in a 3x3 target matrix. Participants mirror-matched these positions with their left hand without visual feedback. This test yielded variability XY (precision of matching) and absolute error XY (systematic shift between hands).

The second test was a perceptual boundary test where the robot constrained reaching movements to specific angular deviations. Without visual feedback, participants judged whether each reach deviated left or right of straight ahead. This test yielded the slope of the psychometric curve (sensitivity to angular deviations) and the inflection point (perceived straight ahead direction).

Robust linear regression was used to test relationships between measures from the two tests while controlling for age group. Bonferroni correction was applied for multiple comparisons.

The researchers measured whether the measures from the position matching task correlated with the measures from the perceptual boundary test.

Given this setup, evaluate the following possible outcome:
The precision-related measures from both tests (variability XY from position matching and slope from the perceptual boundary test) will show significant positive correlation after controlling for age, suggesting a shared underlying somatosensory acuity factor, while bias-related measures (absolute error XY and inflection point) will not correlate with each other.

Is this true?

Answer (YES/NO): NO